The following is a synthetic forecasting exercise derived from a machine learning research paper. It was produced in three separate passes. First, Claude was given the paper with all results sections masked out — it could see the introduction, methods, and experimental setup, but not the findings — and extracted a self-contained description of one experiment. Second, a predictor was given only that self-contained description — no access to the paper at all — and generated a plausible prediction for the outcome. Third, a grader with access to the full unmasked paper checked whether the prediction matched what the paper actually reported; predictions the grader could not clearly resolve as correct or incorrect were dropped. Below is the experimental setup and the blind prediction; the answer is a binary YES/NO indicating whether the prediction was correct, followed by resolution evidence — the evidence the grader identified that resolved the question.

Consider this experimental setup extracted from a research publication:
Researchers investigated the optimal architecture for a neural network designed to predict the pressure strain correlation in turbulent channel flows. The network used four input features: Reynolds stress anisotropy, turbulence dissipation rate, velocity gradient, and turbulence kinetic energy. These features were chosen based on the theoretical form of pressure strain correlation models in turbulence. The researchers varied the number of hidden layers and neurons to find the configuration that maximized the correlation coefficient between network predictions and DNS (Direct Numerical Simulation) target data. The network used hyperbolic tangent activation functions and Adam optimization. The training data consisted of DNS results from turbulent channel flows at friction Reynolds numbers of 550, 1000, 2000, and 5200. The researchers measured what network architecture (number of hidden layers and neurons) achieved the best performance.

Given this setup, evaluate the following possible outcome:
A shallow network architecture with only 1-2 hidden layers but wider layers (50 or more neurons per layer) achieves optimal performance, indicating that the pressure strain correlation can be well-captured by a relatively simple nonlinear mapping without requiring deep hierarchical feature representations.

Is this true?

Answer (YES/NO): NO